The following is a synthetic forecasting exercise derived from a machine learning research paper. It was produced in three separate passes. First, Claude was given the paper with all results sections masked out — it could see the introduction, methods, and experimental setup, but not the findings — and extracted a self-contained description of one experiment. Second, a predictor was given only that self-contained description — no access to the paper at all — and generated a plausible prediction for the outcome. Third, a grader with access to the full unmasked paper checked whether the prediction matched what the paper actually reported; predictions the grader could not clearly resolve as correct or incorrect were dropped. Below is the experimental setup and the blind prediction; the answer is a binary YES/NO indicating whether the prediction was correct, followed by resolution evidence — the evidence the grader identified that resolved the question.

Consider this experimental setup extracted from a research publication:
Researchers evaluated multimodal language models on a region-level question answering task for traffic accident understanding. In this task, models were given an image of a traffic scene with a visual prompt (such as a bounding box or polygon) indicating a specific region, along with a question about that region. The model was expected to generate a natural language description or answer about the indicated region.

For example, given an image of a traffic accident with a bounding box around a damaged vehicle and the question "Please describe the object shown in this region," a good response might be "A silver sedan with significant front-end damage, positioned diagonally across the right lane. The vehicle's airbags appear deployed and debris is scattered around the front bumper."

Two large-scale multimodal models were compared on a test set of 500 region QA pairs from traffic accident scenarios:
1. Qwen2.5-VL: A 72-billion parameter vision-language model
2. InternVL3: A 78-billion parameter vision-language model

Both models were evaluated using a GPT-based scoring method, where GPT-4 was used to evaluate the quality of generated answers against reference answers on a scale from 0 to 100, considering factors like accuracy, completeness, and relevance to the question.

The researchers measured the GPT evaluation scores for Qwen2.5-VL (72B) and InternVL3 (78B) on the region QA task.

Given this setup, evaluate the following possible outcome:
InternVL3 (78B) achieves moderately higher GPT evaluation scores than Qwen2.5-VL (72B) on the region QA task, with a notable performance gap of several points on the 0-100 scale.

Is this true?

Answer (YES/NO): NO